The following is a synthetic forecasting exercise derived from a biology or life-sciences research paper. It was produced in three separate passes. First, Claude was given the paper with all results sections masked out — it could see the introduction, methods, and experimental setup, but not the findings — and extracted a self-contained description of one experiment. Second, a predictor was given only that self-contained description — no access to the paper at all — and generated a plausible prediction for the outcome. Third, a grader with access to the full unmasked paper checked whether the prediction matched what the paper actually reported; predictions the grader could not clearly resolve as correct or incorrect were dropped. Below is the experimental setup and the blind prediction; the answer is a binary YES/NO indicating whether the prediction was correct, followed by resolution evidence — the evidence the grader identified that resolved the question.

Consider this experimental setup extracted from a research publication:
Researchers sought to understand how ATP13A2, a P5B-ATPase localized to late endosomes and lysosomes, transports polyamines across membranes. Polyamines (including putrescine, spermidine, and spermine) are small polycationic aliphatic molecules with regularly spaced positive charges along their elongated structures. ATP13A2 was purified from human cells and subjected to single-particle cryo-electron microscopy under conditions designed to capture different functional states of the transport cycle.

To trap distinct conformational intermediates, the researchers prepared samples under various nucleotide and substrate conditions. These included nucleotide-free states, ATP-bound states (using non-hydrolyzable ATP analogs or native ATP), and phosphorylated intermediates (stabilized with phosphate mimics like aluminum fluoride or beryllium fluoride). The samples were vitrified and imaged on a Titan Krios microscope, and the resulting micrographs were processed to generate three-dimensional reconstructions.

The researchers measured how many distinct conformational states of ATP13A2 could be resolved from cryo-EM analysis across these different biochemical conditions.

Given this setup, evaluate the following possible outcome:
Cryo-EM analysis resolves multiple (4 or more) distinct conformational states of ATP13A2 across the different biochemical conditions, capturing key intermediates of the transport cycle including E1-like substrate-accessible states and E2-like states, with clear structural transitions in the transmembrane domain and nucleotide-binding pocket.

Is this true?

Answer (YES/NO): YES